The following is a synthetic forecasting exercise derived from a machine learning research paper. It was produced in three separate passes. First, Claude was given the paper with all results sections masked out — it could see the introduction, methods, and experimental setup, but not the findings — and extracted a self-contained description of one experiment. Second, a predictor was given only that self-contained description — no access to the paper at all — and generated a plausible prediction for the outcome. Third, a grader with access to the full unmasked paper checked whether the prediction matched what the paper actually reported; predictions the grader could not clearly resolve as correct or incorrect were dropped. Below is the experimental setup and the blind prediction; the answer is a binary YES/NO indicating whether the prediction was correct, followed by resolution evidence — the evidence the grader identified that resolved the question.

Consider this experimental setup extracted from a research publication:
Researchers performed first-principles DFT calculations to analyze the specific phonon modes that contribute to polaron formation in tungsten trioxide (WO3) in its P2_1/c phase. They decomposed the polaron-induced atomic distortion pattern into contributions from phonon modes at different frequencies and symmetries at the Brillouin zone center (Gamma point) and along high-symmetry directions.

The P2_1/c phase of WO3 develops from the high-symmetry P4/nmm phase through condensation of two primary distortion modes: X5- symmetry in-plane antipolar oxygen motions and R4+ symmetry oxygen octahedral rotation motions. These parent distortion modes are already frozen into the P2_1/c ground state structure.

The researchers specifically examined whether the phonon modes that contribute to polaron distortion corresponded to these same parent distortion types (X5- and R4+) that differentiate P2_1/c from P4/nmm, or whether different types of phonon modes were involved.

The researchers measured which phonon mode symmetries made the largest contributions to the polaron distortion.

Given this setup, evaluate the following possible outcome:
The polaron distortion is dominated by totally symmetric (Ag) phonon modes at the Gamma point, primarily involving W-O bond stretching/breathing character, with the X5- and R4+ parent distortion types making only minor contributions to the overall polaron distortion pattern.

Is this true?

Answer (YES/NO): NO